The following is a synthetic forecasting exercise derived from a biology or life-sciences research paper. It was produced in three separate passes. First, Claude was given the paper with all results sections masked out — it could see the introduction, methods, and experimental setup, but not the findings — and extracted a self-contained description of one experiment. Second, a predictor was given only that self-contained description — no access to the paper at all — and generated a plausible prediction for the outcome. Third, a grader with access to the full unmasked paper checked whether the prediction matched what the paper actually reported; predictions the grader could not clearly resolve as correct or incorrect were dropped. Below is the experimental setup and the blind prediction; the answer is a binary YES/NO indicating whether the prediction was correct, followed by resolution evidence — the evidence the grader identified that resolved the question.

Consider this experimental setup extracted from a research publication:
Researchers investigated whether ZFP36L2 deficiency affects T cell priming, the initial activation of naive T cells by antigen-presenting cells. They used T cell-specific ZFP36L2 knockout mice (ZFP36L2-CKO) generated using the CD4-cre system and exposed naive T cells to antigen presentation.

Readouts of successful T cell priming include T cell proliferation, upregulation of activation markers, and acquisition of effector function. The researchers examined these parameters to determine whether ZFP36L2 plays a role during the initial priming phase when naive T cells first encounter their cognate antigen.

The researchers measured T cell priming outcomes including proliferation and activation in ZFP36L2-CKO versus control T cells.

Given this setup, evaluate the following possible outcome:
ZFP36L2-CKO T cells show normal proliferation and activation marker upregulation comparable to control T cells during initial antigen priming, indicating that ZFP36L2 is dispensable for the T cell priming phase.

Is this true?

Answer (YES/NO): NO